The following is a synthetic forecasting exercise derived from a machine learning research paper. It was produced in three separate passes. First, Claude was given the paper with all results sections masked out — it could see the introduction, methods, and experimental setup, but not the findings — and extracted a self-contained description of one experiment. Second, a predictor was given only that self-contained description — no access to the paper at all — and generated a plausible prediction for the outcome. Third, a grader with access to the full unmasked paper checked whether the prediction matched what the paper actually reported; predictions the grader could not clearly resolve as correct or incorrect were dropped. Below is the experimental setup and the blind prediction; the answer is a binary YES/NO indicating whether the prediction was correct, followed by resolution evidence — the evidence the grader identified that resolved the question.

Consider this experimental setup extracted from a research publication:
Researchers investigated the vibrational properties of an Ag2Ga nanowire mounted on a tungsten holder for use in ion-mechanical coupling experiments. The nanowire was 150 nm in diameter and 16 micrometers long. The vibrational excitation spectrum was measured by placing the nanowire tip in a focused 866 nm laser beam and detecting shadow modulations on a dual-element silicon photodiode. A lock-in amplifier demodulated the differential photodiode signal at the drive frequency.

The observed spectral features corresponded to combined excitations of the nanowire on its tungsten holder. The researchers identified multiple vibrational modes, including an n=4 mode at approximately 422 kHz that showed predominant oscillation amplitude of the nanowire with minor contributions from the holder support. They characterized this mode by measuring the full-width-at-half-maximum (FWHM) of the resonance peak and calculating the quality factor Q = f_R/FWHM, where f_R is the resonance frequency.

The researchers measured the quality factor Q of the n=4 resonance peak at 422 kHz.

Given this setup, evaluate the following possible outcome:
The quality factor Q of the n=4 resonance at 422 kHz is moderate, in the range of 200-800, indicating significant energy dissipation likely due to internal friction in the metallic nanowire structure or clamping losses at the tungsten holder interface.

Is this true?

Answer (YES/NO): NO